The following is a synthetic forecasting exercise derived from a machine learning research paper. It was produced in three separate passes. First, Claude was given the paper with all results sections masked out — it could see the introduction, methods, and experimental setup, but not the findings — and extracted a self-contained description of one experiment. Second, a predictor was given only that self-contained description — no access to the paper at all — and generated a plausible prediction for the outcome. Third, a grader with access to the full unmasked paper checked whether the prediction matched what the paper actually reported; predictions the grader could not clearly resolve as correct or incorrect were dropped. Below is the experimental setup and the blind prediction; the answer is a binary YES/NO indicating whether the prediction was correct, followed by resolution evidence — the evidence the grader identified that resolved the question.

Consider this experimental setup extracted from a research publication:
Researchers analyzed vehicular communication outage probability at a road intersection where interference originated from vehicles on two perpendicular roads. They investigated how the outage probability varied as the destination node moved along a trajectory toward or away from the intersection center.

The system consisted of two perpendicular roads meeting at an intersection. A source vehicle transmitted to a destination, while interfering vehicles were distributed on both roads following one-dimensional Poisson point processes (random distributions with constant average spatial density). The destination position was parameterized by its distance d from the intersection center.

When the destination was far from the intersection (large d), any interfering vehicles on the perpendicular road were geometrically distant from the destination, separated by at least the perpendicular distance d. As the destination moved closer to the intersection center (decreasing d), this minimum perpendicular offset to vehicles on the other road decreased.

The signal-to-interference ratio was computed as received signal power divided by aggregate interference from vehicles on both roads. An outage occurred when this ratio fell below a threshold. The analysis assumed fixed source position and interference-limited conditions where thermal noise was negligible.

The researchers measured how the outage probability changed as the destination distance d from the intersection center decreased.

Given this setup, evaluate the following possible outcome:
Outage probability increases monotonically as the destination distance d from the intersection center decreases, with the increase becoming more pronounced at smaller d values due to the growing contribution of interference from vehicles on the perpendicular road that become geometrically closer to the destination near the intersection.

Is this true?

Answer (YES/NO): YES